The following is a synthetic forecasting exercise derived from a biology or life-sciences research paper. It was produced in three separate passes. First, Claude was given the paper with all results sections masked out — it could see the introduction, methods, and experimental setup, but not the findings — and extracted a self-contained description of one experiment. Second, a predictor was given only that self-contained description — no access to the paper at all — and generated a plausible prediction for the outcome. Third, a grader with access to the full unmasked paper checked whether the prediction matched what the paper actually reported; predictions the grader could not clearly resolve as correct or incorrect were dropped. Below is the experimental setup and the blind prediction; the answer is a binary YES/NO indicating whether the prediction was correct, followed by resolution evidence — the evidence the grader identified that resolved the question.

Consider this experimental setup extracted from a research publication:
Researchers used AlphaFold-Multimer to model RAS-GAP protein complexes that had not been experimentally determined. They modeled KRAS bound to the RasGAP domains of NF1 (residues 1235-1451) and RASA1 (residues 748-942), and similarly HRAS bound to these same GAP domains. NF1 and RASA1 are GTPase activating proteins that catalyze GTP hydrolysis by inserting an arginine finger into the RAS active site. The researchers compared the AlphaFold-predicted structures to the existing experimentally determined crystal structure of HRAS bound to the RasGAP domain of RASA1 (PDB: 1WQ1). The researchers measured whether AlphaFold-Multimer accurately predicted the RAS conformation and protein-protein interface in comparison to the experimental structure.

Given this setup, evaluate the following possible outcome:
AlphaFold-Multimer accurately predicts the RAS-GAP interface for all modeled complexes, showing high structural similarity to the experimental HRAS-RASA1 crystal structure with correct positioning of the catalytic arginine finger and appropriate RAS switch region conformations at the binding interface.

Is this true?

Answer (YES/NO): YES